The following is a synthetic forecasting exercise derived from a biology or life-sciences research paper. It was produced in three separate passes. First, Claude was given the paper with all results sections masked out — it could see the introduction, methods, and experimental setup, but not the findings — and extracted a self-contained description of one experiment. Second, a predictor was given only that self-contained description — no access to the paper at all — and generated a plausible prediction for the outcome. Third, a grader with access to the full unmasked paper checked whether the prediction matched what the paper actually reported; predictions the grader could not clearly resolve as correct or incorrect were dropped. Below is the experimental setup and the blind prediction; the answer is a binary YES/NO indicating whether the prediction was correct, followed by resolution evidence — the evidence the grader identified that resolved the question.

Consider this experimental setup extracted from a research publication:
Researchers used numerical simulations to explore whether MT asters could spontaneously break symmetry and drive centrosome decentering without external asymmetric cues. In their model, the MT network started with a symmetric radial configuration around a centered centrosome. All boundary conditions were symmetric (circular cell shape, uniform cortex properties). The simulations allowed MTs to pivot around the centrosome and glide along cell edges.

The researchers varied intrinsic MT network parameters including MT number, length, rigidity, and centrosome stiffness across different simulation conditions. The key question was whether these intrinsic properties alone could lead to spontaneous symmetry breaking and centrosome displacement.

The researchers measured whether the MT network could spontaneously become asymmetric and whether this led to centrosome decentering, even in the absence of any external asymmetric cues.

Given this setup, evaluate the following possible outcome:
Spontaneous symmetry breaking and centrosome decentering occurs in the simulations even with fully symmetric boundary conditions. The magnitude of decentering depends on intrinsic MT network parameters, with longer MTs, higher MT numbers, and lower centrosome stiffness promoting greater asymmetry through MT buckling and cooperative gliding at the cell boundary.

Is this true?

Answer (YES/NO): YES